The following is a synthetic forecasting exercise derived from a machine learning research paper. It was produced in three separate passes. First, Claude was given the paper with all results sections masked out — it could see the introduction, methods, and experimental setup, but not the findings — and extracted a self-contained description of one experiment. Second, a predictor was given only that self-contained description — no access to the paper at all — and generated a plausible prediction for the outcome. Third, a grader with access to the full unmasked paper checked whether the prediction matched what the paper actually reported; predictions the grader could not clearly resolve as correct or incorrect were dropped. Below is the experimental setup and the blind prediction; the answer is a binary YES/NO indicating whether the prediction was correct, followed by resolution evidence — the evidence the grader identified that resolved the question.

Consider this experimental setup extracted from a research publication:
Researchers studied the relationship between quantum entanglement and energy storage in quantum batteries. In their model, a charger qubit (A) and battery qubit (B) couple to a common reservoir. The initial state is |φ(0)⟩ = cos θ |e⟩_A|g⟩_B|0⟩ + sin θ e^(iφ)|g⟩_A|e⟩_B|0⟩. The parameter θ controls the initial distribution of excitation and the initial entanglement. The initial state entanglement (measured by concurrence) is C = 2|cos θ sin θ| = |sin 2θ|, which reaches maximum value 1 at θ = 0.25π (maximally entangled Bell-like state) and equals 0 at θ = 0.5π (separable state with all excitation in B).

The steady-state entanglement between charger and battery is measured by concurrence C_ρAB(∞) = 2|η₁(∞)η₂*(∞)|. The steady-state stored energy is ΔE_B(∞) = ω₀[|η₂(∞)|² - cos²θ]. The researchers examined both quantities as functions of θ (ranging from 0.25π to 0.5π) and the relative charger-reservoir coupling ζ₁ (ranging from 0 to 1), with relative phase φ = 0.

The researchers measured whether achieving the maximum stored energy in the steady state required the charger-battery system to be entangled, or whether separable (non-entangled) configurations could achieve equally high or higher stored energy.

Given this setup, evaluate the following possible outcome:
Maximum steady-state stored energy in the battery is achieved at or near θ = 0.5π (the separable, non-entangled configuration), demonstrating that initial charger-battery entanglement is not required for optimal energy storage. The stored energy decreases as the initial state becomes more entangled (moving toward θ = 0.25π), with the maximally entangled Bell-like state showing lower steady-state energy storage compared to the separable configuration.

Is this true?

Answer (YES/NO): YES